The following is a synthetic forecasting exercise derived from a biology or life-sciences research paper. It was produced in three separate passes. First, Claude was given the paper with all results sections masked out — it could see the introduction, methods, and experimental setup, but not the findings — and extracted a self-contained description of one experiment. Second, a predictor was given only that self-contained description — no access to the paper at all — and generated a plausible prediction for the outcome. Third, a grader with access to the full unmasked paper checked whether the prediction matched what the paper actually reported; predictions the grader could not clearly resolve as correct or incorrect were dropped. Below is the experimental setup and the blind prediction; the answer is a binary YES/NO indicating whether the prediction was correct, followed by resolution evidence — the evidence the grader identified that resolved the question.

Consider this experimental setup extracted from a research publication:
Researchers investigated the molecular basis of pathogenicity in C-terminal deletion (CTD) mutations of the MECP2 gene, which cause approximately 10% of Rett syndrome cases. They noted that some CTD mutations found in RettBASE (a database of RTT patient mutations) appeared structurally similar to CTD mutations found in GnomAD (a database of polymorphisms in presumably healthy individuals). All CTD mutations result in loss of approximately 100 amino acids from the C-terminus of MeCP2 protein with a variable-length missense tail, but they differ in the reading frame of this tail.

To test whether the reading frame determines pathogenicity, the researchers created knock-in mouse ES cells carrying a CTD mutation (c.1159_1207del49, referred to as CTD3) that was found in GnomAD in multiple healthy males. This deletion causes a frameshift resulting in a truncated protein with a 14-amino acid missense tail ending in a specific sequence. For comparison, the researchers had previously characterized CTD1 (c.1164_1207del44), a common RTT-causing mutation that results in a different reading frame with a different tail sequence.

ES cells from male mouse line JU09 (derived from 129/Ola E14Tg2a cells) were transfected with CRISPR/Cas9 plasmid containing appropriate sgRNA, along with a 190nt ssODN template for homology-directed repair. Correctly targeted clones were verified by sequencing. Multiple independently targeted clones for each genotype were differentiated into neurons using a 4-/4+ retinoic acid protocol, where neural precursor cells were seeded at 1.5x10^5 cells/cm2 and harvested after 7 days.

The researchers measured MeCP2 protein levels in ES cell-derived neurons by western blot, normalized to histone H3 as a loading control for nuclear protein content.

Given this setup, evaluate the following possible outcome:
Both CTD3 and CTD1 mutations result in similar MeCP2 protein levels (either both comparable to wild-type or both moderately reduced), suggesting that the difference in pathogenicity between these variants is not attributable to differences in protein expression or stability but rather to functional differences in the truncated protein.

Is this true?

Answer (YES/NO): NO